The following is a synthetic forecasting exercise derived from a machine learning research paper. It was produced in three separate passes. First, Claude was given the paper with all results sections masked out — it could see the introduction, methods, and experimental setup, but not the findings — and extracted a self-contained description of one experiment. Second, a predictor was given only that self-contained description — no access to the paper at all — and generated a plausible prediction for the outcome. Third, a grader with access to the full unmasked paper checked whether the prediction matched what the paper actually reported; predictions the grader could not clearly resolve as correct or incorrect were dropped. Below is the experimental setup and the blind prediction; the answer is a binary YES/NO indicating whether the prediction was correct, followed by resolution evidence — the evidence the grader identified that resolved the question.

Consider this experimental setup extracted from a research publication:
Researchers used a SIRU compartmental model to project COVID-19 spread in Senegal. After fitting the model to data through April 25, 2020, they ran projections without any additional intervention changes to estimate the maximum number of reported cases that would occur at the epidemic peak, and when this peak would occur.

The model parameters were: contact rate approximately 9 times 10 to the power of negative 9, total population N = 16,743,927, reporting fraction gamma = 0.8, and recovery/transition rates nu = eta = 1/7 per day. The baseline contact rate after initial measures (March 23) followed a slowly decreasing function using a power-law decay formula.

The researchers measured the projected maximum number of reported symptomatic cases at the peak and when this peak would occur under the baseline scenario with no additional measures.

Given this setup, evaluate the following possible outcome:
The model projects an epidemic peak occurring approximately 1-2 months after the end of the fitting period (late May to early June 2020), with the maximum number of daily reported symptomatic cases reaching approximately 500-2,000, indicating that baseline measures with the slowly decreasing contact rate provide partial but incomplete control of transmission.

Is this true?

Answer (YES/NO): NO